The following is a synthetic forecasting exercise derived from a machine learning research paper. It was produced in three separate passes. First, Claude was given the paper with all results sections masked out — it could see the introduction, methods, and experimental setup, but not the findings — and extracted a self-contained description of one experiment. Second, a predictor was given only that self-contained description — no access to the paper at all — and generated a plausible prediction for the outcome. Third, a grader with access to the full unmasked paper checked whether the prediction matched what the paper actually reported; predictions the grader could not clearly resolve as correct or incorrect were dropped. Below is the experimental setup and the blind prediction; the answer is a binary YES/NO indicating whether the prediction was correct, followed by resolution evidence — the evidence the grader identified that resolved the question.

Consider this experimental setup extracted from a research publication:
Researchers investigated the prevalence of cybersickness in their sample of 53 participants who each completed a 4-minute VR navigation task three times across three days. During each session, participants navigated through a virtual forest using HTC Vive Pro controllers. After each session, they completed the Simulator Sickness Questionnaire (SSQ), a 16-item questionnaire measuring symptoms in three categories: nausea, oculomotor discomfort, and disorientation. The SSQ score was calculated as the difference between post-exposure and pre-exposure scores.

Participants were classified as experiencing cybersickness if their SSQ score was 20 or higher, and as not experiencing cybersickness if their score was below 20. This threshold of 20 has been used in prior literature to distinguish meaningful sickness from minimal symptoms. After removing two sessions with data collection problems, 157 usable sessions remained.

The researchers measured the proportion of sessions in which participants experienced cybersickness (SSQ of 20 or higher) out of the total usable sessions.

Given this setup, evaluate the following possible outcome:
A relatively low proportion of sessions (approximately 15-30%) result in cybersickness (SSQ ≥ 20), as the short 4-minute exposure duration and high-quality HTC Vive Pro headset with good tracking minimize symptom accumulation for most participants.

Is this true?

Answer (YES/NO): NO